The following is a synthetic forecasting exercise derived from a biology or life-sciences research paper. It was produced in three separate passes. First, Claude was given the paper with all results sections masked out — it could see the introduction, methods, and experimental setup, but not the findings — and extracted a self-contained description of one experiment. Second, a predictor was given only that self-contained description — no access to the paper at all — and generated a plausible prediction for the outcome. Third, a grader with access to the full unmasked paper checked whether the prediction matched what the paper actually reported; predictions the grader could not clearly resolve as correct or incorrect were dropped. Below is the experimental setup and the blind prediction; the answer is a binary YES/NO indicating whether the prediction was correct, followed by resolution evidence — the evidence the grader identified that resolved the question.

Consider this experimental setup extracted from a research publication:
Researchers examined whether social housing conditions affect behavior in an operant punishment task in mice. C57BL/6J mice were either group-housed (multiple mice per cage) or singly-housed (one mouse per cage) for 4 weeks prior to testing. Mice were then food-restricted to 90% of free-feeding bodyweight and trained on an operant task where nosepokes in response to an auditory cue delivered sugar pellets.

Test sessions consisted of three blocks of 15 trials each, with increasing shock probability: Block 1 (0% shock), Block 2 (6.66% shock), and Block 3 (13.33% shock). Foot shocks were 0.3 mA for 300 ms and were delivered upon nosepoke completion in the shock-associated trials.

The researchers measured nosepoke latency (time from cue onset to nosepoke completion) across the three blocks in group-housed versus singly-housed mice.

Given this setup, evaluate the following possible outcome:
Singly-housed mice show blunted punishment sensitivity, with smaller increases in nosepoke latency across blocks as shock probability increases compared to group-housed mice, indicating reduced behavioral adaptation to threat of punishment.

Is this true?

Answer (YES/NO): NO